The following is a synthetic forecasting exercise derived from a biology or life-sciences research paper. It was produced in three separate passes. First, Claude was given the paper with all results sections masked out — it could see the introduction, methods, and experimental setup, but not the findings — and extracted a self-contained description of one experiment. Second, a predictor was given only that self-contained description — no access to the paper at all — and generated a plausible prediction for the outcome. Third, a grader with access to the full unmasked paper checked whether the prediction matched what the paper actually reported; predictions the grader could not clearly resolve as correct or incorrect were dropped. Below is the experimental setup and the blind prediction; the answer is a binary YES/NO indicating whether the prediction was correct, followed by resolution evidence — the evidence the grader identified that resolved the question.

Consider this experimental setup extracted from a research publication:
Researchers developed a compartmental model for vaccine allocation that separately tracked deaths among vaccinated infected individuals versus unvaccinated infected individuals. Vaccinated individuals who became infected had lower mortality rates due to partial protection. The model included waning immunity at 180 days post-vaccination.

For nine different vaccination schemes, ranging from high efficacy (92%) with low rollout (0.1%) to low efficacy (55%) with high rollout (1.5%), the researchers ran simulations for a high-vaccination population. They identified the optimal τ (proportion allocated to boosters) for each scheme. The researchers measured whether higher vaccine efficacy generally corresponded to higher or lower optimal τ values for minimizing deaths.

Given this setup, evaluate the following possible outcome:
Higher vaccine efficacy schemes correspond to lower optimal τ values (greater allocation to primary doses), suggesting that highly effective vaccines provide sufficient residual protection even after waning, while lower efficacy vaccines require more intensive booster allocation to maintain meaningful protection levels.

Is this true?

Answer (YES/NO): YES